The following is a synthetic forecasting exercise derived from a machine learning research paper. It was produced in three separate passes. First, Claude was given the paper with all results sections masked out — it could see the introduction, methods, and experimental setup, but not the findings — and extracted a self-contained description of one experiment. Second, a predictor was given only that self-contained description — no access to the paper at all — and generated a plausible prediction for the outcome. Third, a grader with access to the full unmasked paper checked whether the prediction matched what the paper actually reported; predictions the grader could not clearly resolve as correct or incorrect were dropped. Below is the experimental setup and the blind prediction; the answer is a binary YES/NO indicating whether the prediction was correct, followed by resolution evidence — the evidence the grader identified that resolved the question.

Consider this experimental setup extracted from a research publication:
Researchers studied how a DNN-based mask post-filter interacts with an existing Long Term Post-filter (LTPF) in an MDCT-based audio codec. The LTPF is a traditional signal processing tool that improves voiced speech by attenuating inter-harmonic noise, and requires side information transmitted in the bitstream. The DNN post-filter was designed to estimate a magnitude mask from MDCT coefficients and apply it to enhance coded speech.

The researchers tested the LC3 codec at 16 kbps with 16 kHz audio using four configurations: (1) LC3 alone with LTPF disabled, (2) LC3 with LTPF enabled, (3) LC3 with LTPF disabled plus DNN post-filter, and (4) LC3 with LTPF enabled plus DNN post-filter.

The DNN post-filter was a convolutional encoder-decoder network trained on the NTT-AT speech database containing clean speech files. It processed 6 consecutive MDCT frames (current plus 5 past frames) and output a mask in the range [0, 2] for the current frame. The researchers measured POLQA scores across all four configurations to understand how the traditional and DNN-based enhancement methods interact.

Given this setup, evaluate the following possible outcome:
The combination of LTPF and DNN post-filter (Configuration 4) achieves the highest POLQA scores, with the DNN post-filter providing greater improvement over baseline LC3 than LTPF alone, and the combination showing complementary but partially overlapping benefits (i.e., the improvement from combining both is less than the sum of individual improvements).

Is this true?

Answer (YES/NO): NO